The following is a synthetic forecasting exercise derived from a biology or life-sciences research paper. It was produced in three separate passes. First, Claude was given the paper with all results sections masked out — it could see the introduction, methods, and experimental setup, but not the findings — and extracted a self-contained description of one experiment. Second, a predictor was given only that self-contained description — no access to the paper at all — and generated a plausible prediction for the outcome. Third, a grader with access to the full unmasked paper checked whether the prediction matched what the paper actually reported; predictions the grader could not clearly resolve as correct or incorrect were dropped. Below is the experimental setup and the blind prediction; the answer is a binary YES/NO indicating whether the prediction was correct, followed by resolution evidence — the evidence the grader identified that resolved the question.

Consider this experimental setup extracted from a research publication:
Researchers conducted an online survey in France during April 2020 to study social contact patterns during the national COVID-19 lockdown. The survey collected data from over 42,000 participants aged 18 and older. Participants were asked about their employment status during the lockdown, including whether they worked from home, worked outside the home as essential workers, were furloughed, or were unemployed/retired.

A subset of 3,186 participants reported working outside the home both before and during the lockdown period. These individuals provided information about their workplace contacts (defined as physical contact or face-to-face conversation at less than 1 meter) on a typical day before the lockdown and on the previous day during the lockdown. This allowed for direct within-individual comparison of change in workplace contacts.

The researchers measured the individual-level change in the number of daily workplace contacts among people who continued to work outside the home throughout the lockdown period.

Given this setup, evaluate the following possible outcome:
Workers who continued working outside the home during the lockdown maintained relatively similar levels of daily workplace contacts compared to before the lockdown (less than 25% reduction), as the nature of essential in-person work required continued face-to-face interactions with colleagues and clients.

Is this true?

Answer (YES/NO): NO